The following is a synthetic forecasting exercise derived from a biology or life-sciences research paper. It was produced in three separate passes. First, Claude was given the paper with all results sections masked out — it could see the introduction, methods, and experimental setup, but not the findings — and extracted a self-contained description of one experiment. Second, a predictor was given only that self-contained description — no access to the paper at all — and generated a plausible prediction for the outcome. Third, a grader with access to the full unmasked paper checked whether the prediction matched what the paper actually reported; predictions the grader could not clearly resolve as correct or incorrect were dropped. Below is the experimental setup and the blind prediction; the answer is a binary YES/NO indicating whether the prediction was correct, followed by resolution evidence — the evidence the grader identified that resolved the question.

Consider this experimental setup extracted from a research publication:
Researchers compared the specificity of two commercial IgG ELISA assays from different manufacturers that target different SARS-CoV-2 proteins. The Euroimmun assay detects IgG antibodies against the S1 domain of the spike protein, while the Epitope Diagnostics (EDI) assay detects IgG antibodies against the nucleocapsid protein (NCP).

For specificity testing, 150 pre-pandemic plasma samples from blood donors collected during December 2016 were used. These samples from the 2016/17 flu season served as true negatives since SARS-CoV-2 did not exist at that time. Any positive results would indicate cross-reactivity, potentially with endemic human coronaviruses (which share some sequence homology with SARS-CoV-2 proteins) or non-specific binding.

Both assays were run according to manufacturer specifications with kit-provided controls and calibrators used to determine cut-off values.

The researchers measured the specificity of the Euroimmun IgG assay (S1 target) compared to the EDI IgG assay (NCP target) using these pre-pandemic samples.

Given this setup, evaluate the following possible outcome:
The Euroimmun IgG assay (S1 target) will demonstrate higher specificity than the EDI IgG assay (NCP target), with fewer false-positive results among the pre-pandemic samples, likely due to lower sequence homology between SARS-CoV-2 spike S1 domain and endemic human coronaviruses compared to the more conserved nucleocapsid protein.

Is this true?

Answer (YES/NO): YES